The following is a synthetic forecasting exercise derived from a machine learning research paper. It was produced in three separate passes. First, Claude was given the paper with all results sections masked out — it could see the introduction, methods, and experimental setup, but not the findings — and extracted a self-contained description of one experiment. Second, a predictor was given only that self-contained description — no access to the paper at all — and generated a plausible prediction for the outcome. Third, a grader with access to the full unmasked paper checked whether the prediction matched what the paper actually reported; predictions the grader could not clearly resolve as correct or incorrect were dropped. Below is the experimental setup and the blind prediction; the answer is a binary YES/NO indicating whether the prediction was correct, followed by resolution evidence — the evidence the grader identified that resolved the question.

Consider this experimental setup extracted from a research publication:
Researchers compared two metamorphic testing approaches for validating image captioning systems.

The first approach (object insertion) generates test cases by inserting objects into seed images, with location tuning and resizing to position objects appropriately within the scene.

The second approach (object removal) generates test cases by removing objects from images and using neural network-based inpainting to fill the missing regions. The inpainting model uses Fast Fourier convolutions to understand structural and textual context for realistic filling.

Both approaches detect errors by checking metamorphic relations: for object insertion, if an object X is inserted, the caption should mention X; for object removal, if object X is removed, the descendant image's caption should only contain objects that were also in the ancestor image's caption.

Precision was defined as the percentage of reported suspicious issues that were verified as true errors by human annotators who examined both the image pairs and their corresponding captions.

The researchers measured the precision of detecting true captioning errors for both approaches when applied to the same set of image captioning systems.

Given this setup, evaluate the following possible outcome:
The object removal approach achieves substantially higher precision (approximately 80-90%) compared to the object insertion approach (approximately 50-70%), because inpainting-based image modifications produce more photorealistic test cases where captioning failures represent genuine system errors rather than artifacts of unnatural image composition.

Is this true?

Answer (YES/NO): NO